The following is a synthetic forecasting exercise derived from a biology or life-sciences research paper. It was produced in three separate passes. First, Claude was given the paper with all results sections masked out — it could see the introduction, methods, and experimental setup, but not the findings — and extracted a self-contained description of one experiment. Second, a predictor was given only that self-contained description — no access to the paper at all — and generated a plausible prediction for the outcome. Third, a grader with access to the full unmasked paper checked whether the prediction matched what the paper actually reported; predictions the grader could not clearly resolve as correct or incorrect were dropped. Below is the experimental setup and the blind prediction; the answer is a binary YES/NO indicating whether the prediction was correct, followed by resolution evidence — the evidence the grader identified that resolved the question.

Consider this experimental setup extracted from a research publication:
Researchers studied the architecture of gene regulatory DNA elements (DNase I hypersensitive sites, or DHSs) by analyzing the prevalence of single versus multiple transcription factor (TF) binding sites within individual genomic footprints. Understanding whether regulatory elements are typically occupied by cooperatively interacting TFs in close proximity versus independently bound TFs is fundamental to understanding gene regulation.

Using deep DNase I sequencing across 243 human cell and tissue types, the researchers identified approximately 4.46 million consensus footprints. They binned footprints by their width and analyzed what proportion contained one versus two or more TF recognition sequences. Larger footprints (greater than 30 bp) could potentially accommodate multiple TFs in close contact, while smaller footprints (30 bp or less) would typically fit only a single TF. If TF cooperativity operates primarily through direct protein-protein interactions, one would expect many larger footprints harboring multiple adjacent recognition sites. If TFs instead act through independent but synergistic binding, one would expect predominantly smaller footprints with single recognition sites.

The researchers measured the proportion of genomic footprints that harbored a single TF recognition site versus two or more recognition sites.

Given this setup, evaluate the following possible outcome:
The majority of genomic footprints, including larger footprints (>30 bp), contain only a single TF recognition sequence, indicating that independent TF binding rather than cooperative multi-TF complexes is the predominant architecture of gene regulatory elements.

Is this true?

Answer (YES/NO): NO